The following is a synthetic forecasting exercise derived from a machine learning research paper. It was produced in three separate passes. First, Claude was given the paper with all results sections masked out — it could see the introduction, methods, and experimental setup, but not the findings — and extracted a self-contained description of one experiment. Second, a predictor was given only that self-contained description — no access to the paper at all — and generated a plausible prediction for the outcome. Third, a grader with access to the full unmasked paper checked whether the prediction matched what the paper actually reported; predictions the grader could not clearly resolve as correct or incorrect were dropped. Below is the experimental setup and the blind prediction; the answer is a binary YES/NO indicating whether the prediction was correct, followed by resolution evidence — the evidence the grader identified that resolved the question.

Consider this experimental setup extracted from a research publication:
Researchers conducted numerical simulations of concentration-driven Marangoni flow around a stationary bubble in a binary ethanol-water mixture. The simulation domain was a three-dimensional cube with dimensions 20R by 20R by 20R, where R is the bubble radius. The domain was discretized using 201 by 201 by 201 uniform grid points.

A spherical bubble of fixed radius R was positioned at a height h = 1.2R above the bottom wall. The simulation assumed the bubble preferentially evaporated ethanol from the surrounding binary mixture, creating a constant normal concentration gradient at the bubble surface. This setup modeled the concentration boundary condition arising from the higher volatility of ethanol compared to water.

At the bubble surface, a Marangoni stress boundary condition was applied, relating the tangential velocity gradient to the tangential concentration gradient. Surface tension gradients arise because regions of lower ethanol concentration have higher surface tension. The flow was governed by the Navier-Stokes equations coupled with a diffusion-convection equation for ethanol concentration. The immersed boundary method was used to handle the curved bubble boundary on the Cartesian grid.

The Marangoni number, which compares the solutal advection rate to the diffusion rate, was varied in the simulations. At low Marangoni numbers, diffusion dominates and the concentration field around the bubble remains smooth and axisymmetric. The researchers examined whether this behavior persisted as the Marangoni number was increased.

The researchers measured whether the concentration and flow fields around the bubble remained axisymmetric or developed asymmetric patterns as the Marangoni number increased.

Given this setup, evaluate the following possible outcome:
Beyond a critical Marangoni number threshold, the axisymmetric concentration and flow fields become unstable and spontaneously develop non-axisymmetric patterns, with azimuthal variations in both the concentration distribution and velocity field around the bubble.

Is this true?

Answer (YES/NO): YES